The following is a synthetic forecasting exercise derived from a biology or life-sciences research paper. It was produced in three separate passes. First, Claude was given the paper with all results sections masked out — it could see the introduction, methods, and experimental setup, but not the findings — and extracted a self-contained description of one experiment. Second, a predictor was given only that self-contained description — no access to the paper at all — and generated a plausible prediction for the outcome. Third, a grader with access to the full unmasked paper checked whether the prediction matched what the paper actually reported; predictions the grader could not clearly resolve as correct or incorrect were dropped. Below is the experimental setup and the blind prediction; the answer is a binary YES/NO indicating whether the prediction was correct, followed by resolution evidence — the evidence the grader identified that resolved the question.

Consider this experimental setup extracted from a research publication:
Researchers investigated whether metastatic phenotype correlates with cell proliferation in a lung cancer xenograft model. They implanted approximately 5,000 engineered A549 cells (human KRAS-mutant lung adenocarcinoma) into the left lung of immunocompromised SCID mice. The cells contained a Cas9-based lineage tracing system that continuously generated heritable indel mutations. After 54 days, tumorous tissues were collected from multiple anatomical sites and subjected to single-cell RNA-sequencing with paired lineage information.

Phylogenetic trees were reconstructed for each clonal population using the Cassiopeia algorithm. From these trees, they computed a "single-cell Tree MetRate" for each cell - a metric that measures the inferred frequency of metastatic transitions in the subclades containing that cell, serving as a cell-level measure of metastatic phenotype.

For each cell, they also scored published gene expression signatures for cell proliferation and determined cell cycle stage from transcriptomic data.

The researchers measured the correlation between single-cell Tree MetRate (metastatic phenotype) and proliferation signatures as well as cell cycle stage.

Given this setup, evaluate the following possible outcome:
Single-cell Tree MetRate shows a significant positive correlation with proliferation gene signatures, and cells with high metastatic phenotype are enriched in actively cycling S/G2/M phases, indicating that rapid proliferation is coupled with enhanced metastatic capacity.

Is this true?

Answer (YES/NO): NO